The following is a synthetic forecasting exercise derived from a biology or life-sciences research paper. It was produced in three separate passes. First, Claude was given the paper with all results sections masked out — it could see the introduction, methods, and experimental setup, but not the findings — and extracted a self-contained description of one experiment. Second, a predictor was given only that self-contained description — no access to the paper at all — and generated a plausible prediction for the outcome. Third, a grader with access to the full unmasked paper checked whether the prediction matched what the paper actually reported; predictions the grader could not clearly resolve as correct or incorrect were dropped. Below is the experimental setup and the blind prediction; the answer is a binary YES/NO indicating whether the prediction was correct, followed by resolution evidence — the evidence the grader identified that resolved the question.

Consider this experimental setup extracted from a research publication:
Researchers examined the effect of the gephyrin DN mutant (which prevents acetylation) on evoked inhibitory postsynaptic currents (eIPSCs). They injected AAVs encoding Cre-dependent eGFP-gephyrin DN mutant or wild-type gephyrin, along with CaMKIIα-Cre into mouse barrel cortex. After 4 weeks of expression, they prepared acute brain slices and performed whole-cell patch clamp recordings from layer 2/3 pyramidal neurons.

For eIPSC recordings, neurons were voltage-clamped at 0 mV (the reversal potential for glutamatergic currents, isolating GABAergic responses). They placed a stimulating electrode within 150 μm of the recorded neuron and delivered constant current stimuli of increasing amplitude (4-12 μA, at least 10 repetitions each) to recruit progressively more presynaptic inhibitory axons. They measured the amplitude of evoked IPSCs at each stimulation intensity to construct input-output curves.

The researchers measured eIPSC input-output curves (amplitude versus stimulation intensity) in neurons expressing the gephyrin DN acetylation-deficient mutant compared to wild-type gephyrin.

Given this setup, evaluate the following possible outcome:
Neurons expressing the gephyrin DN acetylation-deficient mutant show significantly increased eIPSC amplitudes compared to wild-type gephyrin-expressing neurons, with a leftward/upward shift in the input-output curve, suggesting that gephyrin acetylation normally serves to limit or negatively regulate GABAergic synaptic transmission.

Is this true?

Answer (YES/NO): NO